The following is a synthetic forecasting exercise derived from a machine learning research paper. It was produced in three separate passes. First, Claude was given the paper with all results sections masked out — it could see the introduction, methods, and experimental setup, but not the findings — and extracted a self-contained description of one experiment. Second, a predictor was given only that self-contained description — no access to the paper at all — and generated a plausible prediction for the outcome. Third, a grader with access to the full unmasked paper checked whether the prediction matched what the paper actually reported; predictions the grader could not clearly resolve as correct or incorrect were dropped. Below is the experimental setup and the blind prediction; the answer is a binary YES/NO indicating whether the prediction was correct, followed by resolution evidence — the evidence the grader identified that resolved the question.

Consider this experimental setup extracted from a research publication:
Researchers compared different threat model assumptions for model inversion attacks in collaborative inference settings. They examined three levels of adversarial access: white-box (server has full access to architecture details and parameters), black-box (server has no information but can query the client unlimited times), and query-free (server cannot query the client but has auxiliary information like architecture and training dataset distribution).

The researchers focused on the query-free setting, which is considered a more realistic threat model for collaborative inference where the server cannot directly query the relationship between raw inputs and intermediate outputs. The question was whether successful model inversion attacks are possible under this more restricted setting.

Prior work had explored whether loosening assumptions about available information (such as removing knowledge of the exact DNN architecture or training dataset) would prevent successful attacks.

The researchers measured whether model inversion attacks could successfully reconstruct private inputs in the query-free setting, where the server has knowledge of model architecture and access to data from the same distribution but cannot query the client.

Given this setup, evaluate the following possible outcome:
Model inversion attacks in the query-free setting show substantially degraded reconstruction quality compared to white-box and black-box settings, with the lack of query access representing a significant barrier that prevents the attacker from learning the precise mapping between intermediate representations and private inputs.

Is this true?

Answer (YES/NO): NO